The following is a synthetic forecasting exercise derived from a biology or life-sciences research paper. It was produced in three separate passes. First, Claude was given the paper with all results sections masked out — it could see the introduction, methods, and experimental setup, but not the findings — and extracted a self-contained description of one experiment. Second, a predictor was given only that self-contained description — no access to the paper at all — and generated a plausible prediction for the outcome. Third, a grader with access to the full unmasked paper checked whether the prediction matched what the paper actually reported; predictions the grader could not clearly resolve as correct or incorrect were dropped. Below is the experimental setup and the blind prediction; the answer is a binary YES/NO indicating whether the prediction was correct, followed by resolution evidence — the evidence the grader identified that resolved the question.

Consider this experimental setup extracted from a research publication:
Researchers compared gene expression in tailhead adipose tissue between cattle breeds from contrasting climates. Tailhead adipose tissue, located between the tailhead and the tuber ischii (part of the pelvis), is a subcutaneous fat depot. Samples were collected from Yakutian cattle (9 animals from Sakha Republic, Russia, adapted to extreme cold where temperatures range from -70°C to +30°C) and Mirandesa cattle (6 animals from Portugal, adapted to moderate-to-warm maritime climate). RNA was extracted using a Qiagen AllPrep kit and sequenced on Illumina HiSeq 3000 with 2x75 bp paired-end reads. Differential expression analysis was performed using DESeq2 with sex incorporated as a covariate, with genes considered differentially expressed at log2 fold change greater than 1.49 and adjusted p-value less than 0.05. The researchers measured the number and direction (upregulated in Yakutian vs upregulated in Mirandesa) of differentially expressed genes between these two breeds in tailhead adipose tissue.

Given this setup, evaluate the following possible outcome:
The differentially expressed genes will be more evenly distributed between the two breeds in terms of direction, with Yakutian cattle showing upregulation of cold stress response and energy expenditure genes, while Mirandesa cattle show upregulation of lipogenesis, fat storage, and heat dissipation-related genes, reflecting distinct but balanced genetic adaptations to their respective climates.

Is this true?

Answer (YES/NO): NO